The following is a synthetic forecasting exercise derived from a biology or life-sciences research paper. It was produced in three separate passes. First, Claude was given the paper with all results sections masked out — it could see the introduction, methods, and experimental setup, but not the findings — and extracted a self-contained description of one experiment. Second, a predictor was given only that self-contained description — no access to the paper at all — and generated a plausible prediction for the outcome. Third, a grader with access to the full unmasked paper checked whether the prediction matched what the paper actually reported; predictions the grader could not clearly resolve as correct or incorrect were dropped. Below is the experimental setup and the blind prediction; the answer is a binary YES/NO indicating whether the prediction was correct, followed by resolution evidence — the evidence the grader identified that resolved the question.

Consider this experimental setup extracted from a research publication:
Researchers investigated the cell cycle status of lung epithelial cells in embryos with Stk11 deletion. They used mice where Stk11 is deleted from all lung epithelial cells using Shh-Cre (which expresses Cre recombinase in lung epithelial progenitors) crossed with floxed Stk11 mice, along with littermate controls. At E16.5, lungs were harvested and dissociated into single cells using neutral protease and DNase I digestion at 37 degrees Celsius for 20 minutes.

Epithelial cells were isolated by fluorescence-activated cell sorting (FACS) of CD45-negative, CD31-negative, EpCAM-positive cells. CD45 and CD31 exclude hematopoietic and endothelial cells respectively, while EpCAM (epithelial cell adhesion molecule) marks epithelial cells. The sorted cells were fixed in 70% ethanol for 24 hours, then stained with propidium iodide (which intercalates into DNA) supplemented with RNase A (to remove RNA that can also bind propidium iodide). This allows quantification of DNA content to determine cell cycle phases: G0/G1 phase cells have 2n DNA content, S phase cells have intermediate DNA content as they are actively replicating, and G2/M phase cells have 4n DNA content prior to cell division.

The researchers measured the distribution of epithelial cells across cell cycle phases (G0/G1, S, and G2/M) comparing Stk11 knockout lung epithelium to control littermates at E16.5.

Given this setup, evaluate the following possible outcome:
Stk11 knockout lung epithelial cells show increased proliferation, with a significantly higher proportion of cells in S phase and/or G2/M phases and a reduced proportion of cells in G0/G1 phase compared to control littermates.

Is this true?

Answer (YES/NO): YES